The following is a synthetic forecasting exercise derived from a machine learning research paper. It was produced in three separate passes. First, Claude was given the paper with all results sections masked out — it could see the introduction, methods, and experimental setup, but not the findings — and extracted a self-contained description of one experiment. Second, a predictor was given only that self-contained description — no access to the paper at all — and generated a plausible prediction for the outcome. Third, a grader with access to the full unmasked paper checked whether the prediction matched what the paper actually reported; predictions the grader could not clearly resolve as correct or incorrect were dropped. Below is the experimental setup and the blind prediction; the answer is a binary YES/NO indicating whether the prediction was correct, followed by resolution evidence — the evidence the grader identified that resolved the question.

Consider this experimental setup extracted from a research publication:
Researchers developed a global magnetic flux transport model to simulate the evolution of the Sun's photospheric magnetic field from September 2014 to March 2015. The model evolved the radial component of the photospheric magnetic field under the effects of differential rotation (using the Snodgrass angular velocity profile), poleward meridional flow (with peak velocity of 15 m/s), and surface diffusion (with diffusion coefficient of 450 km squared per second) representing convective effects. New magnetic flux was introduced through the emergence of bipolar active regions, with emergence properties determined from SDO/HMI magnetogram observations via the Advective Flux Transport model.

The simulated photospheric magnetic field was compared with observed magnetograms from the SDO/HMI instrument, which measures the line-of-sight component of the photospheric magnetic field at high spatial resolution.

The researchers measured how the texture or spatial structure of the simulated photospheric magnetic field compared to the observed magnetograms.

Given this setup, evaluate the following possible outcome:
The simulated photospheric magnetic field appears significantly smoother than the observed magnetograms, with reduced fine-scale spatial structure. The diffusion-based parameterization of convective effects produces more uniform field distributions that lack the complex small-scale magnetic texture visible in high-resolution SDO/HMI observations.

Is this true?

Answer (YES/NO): YES